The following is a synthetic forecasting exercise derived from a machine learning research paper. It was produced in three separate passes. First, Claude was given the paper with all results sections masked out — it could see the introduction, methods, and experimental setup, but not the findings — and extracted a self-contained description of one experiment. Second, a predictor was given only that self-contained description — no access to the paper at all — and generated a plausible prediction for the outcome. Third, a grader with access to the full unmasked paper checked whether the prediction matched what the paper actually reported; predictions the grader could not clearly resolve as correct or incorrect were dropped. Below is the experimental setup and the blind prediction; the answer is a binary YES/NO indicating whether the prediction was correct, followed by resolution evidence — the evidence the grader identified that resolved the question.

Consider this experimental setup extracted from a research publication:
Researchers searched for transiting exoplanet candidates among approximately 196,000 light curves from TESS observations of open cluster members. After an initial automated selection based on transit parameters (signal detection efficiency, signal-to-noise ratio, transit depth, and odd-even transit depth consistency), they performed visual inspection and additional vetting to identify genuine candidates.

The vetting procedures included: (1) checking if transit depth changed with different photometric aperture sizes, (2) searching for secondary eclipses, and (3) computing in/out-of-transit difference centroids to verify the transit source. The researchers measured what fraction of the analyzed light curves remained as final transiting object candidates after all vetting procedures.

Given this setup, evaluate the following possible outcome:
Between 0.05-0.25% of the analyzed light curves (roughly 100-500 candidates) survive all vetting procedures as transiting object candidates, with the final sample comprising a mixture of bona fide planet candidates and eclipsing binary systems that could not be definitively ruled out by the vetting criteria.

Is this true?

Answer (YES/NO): NO